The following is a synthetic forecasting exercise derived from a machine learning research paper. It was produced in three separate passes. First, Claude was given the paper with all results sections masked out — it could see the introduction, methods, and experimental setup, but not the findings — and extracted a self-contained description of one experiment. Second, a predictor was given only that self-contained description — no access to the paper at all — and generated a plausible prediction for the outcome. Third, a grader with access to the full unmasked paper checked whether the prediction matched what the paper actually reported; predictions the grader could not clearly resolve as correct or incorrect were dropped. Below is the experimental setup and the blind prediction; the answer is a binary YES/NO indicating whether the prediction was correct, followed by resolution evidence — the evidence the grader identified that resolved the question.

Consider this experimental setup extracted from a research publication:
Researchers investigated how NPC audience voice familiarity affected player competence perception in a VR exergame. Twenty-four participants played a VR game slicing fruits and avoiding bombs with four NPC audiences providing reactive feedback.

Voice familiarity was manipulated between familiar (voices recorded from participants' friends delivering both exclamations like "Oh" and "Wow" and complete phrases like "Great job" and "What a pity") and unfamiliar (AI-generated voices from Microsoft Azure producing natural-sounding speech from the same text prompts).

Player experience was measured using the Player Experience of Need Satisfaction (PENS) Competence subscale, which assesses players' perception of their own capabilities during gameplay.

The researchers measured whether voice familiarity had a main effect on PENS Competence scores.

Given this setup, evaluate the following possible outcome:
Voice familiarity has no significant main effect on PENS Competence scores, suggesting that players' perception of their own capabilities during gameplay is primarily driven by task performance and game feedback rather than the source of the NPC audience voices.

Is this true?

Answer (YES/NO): NO